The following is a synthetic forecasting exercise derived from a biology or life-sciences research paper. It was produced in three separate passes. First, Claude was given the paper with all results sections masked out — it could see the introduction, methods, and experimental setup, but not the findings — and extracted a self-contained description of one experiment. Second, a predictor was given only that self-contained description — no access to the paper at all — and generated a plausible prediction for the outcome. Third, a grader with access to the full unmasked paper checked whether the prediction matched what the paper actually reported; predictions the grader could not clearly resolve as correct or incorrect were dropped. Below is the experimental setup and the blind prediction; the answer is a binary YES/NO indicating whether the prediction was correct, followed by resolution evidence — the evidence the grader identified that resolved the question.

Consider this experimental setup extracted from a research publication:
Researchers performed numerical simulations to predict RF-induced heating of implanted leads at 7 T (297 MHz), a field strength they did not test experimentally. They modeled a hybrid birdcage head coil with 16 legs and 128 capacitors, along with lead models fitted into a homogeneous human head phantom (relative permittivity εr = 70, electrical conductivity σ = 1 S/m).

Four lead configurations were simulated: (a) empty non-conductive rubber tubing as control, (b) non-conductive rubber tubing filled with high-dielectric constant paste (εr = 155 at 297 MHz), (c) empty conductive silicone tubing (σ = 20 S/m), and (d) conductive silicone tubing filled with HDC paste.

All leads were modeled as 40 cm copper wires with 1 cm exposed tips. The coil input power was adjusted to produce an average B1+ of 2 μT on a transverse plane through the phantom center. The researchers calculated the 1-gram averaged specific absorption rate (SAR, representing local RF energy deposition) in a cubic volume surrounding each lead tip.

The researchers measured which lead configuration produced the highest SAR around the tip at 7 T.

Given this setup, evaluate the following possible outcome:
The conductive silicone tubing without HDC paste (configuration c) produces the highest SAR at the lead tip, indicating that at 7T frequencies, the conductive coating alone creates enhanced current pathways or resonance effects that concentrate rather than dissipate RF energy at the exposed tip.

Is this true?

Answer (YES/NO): NO